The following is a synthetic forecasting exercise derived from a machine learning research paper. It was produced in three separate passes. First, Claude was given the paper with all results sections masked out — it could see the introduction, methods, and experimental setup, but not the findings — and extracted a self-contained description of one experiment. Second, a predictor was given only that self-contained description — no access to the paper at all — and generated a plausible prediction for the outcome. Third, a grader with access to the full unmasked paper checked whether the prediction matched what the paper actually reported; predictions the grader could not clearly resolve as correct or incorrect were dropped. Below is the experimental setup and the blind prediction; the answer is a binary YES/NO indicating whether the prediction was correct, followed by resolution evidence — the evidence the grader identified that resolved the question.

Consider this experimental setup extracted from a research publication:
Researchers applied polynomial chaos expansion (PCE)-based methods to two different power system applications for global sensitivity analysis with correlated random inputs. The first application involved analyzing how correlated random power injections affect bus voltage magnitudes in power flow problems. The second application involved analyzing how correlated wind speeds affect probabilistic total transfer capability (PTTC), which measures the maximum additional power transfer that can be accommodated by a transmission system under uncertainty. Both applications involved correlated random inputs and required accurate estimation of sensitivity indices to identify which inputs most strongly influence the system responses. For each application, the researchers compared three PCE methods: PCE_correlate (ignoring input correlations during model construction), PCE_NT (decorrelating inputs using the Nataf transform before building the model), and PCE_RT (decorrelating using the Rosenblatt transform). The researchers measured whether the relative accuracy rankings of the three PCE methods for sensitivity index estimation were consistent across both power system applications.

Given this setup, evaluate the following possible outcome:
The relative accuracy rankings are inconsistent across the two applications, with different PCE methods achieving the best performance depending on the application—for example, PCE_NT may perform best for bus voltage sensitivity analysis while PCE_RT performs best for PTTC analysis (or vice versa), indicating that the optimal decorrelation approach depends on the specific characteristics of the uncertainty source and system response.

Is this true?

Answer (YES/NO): NO